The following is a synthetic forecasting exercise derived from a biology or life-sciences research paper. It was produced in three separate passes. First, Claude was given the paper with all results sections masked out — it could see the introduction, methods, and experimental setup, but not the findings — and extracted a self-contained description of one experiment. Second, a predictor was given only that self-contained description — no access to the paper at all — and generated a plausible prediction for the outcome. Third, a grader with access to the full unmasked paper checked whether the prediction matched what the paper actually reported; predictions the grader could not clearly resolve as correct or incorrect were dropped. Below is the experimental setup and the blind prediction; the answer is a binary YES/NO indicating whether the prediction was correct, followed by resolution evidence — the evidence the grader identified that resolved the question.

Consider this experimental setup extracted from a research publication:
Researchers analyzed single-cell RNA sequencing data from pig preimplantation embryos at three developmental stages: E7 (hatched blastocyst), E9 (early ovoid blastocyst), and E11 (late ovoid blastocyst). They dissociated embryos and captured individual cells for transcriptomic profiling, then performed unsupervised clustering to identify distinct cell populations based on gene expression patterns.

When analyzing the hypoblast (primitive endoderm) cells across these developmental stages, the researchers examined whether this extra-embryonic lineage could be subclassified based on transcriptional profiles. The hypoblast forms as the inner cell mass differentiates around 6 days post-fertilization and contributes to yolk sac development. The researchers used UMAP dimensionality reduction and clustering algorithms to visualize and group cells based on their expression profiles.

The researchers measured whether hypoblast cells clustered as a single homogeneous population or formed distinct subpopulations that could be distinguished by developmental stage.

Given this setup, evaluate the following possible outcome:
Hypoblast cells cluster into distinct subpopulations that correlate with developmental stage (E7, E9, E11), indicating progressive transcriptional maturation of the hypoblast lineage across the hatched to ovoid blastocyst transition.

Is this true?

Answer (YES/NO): YES